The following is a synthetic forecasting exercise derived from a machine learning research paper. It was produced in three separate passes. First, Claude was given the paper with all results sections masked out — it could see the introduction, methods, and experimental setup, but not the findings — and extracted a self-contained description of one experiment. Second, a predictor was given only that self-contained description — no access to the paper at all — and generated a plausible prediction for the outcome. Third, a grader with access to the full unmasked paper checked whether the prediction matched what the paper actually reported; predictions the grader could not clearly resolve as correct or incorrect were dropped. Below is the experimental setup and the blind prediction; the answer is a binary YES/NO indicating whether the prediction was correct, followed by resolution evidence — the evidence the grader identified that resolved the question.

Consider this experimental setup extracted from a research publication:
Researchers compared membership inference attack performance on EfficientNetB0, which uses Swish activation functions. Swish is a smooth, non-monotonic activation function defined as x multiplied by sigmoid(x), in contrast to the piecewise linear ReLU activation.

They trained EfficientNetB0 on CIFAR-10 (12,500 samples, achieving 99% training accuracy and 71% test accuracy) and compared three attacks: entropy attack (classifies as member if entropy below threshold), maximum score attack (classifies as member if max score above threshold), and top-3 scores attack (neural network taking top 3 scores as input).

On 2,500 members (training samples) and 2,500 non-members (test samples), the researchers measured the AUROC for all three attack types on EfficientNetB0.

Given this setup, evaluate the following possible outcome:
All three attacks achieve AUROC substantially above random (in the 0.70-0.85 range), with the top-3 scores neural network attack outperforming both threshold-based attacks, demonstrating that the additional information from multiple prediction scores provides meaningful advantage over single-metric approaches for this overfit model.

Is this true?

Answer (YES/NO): NO